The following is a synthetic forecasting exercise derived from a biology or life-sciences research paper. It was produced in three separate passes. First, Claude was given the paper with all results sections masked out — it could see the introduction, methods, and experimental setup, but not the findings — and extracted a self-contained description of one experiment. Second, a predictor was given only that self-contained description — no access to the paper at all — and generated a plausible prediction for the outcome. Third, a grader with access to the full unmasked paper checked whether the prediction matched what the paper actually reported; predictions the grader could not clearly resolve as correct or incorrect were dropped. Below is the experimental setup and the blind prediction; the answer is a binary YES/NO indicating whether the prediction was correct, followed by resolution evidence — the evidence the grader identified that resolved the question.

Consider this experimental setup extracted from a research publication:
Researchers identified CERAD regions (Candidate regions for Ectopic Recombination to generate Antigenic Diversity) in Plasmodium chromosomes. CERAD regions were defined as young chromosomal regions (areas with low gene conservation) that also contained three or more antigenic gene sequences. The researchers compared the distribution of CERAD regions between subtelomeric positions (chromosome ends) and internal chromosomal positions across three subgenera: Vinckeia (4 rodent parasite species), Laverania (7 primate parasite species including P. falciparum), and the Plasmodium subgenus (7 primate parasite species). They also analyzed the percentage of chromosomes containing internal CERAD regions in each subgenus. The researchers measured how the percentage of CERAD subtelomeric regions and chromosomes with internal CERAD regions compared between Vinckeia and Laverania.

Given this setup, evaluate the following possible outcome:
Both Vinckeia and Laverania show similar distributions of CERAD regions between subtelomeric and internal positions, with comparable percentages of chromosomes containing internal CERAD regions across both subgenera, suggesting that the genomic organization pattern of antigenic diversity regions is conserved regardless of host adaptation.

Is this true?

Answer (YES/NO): NO